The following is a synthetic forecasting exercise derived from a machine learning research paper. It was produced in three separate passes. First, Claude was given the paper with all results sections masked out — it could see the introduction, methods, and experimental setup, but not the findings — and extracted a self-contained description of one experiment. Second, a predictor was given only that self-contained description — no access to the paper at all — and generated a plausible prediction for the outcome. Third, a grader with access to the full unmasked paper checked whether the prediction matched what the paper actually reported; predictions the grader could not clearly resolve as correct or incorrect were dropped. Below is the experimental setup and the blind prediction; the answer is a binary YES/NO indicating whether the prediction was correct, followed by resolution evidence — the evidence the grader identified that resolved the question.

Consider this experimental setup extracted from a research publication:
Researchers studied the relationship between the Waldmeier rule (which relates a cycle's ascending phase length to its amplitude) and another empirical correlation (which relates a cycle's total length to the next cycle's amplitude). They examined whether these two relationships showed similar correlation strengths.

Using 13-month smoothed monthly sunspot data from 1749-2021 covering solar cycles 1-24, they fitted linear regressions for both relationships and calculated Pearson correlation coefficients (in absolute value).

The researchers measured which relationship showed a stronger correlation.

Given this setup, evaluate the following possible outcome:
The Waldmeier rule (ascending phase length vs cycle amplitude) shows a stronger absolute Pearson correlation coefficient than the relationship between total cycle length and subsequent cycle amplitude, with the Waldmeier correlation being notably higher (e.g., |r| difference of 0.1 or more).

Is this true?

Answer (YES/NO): NO